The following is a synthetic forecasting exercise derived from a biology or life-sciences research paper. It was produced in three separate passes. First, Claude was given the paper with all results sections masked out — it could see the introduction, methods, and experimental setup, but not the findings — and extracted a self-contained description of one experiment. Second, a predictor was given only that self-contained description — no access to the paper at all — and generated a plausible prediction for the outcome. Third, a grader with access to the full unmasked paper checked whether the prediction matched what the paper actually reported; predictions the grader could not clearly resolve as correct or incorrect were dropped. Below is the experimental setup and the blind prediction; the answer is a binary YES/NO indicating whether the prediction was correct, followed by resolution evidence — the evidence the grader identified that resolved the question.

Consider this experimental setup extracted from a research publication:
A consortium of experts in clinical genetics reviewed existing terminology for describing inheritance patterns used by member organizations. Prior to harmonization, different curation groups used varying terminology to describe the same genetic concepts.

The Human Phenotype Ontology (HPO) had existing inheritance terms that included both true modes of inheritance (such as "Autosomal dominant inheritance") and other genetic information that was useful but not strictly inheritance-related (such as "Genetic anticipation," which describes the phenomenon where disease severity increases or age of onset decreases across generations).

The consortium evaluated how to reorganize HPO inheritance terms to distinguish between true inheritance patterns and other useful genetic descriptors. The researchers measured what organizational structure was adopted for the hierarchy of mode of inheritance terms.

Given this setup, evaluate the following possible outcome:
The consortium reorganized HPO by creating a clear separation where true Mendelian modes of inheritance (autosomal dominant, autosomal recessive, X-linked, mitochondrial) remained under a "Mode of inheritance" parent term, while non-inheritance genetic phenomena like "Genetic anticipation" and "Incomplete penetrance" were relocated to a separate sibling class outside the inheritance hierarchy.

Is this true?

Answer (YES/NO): NO